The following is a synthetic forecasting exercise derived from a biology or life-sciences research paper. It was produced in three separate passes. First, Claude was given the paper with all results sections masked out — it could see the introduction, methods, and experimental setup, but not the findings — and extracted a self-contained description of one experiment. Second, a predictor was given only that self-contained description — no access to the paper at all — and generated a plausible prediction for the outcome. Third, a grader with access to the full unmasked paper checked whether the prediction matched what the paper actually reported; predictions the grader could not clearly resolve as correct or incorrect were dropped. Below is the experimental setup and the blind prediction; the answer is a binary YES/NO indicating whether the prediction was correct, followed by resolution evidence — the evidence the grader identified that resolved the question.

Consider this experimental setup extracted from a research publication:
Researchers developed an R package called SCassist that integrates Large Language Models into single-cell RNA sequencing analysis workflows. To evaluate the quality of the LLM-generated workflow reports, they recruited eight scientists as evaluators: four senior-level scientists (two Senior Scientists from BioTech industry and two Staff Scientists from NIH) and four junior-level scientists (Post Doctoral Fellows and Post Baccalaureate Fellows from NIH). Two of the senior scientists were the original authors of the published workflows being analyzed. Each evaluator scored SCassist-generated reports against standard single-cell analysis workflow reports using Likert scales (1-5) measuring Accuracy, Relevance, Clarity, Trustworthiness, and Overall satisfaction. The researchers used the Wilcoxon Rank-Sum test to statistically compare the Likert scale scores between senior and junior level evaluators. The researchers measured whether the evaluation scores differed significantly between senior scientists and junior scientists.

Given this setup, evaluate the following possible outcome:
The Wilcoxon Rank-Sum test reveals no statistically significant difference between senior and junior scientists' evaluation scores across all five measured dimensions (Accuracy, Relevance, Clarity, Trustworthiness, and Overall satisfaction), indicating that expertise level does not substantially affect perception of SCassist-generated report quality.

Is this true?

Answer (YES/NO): YES